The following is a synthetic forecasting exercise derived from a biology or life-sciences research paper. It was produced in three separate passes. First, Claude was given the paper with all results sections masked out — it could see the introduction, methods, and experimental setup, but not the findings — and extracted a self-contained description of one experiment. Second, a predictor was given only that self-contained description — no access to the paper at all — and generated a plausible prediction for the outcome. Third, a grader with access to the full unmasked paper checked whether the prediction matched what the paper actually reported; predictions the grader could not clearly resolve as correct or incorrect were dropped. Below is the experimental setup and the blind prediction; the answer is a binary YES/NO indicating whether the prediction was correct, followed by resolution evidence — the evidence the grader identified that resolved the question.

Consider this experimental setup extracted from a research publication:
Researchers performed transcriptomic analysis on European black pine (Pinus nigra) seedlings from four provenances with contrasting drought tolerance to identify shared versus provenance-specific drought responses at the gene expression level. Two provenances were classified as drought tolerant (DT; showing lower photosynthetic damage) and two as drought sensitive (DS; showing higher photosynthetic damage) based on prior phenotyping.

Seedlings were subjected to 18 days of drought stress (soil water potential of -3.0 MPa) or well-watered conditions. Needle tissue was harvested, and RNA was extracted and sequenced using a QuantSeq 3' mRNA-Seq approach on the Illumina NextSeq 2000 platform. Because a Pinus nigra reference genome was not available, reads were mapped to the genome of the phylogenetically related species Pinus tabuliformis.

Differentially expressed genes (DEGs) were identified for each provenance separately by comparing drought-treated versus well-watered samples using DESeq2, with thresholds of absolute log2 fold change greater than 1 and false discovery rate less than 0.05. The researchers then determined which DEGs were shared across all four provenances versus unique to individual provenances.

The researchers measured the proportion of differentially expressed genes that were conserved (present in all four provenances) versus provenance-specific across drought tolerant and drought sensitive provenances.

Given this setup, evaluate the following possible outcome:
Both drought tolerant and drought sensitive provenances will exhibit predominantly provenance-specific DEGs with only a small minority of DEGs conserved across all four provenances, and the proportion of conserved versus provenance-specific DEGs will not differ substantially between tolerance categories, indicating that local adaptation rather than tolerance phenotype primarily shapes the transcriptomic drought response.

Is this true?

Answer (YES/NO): NO